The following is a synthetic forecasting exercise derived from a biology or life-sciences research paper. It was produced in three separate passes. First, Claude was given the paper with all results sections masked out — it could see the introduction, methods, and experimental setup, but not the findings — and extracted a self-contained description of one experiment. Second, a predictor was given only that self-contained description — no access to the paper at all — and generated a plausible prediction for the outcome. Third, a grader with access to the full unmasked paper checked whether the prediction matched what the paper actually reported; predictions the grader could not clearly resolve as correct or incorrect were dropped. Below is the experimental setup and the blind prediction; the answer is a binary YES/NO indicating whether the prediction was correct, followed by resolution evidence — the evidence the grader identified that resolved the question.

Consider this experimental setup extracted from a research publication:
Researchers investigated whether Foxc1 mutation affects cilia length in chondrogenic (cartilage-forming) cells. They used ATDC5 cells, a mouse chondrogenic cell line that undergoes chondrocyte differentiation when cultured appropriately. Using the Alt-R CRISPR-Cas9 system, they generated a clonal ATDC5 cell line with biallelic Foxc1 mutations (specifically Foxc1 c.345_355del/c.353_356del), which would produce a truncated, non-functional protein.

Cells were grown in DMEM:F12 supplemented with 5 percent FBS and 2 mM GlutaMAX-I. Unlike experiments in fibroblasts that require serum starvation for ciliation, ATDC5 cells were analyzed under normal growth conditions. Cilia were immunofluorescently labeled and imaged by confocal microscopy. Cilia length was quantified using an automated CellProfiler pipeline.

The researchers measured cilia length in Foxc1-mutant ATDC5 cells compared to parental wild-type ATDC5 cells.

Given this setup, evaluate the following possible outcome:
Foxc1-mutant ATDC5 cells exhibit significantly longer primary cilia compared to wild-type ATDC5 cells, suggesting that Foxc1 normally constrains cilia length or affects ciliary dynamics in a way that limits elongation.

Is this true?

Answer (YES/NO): NO